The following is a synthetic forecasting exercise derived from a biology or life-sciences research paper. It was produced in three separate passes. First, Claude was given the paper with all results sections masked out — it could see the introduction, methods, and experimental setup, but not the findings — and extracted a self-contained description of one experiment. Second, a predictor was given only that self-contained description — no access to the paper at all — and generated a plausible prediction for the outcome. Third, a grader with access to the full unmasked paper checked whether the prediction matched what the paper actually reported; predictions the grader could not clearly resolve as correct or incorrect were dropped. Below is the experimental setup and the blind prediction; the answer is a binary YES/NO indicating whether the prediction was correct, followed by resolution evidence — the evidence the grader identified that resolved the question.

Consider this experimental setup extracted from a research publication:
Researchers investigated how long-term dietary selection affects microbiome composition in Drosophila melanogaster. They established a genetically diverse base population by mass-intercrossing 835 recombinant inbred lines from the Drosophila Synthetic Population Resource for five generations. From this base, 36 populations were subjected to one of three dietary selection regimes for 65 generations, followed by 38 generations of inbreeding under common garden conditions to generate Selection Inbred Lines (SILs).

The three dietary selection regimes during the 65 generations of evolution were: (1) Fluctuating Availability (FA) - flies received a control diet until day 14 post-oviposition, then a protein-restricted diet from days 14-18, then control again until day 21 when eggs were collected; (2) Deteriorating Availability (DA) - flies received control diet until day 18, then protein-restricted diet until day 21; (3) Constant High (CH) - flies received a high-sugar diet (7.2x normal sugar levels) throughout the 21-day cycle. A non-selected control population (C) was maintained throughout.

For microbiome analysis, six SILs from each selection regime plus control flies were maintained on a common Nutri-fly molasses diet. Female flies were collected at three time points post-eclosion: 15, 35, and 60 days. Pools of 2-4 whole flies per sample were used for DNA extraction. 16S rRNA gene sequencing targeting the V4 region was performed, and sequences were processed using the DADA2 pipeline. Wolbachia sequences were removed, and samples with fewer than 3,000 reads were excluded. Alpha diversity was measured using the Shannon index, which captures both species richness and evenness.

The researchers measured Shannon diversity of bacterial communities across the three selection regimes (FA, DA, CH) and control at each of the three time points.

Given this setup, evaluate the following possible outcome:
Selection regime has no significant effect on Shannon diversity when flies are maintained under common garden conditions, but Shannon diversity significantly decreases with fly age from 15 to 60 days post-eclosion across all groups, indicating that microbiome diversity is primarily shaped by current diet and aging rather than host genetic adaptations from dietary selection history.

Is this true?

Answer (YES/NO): NO